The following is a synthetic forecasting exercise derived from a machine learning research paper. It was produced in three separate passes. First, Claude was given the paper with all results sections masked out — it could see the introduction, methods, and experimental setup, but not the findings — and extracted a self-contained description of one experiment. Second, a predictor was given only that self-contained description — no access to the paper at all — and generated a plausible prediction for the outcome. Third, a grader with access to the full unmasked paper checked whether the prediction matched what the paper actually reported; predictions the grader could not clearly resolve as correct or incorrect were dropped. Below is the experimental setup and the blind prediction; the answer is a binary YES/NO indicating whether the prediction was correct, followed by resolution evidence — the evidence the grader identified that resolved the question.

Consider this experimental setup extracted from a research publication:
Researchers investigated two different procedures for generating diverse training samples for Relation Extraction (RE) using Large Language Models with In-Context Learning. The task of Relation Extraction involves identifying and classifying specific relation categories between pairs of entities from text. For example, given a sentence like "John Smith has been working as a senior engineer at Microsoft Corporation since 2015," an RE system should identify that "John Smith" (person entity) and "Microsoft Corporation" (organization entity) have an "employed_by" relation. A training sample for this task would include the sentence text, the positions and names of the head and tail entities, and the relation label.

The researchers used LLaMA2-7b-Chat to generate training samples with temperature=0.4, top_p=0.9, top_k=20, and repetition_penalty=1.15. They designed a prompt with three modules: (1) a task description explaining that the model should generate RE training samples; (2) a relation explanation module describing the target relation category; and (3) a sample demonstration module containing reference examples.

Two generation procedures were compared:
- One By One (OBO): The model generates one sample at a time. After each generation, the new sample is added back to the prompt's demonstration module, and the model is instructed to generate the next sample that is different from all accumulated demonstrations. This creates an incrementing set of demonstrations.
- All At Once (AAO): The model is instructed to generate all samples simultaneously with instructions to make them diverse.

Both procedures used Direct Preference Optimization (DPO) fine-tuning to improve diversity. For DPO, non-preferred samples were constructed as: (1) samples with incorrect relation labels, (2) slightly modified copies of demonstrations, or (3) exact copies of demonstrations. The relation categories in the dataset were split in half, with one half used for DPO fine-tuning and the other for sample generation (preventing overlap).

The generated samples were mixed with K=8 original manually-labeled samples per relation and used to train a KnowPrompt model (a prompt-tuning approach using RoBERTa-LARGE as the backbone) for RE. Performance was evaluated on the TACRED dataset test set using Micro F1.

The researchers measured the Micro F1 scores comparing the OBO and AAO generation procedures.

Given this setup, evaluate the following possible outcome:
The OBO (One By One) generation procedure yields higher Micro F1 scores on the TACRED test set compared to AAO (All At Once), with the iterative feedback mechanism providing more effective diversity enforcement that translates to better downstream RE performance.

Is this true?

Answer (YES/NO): NO